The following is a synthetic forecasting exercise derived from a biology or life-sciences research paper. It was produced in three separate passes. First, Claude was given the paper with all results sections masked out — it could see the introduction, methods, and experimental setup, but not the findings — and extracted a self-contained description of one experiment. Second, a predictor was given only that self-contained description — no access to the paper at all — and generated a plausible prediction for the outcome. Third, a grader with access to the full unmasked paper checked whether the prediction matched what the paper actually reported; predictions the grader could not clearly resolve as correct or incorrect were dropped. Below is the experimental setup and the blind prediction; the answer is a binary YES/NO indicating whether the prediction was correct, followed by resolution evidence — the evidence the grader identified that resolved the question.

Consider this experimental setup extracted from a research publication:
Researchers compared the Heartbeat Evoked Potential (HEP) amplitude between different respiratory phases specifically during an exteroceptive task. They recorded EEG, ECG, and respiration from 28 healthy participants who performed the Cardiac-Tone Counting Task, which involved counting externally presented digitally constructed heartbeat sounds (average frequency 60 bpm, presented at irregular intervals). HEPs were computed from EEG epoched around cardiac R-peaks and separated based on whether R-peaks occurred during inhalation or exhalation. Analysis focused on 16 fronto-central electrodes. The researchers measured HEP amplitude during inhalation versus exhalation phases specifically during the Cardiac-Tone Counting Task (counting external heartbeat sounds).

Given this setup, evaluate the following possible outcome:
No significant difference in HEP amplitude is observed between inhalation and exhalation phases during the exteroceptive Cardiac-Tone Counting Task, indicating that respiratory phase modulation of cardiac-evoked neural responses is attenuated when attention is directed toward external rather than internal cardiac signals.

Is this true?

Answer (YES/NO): YES